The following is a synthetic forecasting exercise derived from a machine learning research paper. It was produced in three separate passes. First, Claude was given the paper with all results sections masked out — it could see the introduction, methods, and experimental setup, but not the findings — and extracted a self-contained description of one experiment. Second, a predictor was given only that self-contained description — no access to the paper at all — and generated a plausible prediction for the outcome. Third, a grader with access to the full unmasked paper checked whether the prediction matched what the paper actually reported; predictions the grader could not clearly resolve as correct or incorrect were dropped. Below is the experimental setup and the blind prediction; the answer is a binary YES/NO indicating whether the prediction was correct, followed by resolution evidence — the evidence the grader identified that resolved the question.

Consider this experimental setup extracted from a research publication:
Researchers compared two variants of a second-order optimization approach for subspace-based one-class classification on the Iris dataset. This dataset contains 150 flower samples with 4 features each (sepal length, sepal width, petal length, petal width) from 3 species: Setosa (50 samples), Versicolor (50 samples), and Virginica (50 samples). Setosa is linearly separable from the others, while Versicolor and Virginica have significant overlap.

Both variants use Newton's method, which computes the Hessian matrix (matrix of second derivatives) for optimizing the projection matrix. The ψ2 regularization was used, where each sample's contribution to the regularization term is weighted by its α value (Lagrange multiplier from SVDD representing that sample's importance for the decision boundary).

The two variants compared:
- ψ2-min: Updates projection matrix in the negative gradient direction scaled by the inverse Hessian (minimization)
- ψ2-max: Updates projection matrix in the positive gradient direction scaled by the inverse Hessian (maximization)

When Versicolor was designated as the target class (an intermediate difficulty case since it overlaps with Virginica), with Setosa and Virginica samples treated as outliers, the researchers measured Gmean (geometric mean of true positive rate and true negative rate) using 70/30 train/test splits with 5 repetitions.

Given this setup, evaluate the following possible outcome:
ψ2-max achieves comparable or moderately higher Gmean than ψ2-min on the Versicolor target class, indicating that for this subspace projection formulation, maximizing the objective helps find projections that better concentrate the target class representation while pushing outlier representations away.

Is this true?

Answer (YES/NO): YES